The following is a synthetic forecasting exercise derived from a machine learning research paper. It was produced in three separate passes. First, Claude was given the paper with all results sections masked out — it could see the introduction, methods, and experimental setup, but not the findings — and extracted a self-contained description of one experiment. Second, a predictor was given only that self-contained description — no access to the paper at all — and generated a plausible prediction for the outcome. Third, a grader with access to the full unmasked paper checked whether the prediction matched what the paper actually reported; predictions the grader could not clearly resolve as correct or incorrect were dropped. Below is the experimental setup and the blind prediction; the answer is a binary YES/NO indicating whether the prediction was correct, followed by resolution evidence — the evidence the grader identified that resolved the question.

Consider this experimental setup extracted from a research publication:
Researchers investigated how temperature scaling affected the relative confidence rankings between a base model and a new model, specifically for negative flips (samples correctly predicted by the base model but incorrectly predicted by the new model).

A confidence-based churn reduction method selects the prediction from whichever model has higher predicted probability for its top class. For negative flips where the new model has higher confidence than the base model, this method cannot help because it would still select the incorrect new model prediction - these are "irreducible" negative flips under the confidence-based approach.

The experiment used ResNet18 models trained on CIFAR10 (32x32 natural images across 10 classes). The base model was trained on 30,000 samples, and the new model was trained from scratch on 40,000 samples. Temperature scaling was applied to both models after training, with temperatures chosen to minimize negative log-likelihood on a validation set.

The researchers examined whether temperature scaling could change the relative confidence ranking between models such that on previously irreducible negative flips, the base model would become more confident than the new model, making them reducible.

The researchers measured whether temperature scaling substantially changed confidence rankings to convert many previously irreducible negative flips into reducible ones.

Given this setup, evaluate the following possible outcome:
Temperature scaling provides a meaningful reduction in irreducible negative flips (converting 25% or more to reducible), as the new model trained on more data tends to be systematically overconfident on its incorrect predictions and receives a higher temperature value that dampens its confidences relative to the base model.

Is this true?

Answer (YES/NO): NO